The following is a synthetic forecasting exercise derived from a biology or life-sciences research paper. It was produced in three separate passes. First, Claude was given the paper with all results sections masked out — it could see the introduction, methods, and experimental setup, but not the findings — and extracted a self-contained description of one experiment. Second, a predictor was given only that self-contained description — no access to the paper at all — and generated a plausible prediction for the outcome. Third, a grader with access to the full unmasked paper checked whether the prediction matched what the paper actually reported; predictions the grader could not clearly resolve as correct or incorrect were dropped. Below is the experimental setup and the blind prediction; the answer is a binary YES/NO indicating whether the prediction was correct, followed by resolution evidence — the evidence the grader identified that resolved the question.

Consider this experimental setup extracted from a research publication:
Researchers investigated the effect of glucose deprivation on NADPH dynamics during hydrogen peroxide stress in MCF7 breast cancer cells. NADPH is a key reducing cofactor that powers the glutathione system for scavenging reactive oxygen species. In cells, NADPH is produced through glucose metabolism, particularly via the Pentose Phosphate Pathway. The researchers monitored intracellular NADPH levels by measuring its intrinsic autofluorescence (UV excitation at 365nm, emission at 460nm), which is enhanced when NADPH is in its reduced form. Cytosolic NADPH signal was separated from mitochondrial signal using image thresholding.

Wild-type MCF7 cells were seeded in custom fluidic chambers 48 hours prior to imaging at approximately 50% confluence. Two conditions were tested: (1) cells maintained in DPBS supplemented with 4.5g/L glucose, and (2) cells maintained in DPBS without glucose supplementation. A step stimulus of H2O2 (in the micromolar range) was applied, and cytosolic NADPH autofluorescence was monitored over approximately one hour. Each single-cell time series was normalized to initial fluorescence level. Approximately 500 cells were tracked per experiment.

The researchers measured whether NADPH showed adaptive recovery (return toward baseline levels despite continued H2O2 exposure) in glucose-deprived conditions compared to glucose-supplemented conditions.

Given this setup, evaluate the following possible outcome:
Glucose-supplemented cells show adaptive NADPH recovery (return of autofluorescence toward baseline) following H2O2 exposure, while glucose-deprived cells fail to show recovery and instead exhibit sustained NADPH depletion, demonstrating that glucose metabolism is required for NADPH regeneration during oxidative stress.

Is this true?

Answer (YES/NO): YES